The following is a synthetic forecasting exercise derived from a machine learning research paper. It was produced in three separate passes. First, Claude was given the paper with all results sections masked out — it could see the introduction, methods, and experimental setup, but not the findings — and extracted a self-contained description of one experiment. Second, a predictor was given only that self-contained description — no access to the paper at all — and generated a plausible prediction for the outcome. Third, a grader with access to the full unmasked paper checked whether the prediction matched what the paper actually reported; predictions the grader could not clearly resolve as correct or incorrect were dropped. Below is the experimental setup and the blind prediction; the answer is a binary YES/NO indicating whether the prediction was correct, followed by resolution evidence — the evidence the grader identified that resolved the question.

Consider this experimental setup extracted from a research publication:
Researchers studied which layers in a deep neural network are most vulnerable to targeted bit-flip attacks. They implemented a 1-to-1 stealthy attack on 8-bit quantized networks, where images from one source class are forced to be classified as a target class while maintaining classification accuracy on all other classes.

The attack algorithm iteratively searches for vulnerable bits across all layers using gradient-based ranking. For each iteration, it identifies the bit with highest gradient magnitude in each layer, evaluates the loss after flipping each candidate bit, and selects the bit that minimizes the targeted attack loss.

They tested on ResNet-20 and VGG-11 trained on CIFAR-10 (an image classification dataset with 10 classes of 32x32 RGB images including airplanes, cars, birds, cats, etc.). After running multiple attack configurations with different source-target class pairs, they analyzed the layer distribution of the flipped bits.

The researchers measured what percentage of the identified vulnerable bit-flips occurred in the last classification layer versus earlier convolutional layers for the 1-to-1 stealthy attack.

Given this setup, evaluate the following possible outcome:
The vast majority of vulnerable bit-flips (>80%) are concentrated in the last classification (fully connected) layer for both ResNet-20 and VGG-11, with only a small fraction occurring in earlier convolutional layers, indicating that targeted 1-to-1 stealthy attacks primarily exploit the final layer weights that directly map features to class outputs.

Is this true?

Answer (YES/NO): YES